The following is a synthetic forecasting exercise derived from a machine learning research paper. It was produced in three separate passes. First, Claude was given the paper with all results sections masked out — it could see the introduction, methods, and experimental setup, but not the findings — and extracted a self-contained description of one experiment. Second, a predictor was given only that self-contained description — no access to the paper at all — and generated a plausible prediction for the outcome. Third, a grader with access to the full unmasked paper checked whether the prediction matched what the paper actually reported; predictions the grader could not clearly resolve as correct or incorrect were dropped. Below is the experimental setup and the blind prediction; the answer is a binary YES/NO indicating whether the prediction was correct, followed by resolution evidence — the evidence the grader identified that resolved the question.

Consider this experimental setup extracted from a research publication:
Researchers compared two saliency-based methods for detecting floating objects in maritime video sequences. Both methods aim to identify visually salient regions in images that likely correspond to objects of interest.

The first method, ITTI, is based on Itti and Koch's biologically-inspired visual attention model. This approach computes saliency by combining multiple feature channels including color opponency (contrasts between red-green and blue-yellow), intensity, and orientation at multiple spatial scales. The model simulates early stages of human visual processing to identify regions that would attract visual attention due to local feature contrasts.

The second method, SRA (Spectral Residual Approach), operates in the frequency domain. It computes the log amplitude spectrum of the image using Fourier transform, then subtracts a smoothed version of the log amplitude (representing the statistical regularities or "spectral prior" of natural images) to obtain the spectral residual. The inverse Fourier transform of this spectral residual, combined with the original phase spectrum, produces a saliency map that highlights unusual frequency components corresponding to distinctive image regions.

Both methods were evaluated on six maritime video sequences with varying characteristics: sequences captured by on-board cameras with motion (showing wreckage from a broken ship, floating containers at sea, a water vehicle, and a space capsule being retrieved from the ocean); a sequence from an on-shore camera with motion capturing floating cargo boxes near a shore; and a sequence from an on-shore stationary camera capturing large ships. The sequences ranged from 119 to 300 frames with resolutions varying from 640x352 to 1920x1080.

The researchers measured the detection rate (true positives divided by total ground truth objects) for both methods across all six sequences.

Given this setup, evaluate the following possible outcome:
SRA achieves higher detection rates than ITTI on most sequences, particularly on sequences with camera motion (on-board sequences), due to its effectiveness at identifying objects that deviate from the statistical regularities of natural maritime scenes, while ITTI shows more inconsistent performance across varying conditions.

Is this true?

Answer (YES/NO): NO